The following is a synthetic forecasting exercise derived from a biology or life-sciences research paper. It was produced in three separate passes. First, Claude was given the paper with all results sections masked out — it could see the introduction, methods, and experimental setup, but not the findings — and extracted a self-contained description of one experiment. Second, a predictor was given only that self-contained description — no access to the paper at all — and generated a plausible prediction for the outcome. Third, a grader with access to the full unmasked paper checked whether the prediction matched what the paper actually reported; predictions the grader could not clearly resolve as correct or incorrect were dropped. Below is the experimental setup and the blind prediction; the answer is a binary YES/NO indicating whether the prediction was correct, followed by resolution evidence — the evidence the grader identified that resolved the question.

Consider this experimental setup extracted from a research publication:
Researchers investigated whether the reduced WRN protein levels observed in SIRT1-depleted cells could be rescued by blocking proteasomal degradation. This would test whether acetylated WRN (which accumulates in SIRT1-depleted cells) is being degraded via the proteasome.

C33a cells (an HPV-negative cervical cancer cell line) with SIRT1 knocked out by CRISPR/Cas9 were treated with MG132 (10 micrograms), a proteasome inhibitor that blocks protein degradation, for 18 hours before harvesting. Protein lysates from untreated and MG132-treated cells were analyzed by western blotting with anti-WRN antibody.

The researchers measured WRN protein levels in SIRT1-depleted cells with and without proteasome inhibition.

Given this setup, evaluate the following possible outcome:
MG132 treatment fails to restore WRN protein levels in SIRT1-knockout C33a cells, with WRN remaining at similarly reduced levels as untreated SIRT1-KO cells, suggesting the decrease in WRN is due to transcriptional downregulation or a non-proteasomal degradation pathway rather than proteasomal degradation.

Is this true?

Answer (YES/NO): NO